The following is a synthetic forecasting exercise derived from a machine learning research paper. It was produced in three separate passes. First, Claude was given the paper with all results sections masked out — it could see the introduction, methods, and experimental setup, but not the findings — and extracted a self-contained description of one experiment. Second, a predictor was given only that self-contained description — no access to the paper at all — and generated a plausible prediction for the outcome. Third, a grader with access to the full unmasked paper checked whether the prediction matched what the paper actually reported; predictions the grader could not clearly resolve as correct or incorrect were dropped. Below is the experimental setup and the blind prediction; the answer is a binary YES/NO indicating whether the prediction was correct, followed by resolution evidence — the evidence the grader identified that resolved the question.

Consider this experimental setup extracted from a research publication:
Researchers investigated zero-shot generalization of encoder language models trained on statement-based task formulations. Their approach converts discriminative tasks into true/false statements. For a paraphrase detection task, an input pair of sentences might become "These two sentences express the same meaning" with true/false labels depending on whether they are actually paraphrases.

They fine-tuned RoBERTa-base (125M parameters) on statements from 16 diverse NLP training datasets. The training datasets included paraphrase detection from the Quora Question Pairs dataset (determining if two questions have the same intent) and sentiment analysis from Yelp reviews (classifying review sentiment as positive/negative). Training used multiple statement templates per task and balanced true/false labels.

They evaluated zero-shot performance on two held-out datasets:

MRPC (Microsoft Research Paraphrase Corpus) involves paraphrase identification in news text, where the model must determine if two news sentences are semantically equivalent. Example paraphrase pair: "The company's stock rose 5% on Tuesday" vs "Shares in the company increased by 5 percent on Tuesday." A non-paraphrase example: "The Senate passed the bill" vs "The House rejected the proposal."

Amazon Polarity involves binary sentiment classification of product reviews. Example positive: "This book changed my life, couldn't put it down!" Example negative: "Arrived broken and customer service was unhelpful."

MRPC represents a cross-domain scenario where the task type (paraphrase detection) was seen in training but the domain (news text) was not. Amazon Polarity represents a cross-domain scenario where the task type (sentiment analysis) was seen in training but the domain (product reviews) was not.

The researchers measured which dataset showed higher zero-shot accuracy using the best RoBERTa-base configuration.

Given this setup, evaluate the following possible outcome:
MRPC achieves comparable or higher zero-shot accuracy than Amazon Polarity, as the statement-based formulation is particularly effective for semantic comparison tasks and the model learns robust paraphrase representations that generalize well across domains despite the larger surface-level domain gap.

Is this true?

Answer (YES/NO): NO